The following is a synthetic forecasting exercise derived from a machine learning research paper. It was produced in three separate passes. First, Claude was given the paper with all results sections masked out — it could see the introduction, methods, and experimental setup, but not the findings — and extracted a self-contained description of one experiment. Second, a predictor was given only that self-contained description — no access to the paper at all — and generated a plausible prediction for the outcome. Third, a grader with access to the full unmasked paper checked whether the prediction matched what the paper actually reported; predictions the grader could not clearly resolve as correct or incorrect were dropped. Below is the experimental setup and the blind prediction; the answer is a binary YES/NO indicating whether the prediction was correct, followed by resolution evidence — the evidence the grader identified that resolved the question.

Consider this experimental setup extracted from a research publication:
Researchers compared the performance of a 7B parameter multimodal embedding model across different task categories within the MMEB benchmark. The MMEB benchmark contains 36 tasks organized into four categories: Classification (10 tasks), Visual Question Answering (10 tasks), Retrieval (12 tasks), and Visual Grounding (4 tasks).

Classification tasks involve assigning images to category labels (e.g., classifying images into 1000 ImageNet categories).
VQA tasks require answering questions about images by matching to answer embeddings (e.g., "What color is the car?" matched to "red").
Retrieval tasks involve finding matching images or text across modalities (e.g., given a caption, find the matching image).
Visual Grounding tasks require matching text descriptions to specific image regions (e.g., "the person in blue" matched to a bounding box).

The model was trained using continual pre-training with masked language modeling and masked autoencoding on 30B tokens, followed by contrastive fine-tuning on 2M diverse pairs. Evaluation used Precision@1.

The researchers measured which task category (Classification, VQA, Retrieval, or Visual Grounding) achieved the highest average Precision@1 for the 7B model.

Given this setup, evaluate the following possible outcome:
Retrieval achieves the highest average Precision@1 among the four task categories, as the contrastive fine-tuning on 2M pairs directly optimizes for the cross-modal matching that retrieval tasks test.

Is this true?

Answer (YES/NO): NO